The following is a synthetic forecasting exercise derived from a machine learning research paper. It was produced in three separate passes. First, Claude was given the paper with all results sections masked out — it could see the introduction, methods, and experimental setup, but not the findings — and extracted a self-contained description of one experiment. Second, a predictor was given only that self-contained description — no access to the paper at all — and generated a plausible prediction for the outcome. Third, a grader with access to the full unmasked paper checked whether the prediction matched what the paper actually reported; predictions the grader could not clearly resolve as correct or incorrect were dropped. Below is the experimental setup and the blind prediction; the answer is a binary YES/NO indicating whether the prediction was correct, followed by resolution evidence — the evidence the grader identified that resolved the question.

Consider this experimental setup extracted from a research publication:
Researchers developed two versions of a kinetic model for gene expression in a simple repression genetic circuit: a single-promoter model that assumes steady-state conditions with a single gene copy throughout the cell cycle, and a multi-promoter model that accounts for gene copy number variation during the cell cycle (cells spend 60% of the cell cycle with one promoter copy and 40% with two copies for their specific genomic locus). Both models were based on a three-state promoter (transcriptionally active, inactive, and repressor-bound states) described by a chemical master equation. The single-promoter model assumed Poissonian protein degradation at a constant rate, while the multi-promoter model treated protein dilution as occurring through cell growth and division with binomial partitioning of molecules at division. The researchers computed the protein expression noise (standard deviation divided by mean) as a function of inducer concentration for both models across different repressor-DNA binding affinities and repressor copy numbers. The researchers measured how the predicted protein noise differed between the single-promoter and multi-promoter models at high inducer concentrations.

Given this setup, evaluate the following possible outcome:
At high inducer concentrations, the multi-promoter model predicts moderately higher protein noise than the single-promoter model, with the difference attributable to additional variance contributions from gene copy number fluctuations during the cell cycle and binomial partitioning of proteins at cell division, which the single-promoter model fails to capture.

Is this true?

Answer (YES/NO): NO